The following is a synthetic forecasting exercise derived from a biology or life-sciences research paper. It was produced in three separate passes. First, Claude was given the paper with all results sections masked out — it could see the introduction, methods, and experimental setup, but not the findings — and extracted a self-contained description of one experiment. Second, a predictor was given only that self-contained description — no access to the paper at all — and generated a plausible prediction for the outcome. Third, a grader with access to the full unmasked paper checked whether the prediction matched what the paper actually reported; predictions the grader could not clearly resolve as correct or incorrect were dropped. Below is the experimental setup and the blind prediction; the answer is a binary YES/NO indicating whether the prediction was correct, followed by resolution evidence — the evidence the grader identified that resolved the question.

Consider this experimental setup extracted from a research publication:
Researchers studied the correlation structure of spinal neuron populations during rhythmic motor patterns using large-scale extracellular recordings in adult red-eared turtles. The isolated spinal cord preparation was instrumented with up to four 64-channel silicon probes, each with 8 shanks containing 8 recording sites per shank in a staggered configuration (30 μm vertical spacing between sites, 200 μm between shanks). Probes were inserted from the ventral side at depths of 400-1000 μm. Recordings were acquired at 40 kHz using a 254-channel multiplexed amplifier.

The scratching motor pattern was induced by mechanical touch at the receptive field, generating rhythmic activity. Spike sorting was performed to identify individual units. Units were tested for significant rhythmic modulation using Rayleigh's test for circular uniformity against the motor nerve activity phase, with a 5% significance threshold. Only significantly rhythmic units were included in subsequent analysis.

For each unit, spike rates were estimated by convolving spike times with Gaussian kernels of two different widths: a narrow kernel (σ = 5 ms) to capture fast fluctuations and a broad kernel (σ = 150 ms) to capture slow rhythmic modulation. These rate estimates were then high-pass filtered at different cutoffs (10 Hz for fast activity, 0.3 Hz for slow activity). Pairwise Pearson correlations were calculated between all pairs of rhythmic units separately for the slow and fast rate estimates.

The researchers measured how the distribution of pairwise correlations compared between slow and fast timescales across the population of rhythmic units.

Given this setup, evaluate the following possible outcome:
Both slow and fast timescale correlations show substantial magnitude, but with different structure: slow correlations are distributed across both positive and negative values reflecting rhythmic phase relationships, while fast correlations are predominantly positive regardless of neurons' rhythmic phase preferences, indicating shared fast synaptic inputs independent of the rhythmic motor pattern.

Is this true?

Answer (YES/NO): NO